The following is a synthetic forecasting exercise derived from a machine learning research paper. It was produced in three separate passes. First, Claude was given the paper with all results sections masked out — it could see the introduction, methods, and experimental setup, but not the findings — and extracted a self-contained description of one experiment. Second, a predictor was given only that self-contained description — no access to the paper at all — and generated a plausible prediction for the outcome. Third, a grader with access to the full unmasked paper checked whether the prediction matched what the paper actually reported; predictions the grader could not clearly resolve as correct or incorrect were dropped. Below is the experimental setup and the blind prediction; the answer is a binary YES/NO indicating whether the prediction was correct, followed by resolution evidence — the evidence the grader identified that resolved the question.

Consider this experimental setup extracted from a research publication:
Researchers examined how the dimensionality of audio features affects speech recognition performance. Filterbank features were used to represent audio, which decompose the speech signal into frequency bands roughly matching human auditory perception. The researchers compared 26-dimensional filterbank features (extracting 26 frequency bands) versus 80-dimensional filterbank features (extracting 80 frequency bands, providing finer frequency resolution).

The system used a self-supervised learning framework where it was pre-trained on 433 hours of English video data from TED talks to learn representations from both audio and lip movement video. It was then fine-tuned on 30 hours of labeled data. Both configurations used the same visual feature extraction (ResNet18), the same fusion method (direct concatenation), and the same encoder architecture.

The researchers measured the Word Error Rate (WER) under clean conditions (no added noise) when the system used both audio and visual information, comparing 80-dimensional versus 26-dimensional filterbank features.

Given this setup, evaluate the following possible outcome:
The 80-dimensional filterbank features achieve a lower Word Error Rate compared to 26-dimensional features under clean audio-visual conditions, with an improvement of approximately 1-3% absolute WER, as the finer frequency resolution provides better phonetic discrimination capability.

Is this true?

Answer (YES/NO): NO